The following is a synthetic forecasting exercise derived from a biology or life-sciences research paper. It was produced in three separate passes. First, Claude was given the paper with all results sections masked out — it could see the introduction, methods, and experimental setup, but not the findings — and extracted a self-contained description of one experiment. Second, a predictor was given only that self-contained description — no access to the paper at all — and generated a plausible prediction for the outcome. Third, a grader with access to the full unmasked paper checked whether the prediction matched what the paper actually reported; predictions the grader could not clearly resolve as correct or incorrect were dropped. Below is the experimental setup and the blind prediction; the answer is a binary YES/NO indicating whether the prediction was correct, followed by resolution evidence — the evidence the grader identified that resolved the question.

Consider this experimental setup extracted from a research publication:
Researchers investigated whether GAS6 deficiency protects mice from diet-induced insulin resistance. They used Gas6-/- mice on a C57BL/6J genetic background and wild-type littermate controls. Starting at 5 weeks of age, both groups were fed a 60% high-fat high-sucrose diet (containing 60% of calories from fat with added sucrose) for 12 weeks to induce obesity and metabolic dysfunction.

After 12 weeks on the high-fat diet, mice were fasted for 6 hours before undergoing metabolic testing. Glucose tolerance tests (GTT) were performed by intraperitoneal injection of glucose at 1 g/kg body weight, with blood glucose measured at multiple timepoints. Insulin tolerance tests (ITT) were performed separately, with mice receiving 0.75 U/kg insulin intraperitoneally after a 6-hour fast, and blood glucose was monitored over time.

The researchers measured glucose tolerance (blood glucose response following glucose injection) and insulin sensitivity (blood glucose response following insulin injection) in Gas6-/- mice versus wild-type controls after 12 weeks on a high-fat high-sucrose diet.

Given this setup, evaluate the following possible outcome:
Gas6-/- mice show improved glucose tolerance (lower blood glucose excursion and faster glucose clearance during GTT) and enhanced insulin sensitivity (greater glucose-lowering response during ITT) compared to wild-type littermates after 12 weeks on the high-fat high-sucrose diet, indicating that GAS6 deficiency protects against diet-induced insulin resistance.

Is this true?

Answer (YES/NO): YES